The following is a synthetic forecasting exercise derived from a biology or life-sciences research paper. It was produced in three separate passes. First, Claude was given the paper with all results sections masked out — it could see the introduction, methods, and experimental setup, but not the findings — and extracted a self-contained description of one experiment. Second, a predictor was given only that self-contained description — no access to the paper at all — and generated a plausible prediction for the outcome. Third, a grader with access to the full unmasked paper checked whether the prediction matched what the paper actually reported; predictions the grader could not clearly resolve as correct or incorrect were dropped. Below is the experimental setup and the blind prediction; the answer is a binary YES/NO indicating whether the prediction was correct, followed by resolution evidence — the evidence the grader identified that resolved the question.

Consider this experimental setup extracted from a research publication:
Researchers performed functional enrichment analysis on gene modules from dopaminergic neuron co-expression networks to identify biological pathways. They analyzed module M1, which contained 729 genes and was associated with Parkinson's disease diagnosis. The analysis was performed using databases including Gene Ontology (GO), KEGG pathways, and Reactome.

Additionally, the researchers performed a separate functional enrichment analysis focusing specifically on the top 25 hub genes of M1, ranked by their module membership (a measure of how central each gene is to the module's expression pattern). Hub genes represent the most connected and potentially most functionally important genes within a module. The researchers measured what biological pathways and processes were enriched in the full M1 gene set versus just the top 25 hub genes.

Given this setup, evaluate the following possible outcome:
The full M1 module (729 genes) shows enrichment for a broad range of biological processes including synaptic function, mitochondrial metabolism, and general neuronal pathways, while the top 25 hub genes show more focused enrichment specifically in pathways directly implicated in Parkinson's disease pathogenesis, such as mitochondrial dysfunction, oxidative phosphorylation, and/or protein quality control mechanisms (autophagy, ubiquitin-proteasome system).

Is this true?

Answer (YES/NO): NO